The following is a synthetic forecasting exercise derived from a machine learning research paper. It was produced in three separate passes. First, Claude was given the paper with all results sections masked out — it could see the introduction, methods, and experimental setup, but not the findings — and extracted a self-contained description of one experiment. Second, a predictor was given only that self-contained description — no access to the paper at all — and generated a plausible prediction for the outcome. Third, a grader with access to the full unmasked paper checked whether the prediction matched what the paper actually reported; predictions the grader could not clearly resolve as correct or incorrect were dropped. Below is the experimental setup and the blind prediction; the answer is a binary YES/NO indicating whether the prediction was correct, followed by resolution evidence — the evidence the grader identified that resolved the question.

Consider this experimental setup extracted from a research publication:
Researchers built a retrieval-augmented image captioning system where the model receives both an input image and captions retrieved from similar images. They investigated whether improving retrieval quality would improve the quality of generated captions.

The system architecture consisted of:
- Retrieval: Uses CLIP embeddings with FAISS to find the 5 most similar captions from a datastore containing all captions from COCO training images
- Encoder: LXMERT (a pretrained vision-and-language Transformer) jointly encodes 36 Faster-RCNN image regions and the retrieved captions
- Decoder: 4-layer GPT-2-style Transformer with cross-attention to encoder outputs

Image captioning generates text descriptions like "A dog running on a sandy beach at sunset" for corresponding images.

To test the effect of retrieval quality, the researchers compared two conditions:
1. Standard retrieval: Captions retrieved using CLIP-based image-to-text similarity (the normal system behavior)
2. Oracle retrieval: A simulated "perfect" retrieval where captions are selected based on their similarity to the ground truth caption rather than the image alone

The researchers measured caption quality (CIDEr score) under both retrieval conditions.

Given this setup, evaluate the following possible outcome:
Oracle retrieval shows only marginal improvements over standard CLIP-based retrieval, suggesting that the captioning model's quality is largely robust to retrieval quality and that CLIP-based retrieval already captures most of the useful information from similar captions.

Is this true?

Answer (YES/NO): NO